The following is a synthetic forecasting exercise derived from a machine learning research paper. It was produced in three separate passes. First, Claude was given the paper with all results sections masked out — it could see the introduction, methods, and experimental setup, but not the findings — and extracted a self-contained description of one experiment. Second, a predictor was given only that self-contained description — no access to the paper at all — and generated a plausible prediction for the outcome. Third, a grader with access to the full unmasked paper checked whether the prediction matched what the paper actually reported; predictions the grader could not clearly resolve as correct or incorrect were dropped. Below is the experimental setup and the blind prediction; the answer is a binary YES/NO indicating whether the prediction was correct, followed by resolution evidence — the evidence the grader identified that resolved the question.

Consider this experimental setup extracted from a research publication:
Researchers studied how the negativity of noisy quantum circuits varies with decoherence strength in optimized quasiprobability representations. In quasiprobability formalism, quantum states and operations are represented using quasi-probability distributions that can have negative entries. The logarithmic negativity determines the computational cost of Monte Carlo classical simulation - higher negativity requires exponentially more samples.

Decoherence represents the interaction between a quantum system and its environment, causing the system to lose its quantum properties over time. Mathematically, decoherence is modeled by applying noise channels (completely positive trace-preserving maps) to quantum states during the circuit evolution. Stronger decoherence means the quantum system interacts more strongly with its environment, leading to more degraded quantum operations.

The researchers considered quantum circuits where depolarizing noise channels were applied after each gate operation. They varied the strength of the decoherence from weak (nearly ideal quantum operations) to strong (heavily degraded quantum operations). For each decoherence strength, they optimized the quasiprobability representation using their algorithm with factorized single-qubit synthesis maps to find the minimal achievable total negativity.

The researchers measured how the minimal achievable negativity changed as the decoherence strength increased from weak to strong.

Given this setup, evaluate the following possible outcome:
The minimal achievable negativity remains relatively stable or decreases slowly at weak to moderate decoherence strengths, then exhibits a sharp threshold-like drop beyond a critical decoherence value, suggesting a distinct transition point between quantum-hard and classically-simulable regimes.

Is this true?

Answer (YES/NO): NO